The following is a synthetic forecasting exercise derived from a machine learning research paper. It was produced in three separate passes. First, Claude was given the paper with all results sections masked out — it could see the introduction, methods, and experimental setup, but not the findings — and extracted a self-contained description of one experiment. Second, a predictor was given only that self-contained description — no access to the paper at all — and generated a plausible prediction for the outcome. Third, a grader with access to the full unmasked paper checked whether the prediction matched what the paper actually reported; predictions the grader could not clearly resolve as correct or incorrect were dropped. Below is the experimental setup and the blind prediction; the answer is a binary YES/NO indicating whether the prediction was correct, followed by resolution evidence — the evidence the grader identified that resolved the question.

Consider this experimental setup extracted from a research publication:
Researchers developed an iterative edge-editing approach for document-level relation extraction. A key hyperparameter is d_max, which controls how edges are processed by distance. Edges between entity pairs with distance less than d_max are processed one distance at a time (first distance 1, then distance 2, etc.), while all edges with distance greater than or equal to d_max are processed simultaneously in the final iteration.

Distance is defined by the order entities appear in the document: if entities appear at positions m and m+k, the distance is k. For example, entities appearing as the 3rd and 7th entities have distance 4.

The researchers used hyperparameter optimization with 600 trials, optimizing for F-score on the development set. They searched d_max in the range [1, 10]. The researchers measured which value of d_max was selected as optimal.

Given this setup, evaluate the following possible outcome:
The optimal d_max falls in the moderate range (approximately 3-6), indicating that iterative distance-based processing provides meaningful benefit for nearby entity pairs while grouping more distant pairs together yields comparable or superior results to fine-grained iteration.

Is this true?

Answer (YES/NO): YES